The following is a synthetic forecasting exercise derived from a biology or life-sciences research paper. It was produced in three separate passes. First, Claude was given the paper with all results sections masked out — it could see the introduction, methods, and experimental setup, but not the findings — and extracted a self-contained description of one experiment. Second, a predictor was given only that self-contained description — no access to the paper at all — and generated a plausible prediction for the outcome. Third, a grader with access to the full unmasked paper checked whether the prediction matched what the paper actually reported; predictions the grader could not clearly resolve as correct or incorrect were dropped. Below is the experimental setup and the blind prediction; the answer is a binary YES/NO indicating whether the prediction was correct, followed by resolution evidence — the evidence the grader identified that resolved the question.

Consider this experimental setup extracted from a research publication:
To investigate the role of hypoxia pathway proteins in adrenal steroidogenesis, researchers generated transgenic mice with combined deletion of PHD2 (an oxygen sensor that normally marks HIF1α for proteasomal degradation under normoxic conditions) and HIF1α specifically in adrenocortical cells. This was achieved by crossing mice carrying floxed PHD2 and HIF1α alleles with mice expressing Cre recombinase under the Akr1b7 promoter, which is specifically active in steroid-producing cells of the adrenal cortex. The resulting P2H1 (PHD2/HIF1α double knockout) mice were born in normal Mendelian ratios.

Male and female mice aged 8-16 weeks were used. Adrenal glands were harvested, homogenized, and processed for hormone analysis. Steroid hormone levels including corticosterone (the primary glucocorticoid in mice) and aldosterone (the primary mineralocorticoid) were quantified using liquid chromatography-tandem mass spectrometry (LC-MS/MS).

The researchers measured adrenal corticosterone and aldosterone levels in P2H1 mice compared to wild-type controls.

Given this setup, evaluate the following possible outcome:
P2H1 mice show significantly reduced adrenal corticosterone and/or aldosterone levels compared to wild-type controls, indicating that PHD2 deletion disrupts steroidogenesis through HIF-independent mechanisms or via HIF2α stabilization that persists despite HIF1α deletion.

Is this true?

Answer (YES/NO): NO